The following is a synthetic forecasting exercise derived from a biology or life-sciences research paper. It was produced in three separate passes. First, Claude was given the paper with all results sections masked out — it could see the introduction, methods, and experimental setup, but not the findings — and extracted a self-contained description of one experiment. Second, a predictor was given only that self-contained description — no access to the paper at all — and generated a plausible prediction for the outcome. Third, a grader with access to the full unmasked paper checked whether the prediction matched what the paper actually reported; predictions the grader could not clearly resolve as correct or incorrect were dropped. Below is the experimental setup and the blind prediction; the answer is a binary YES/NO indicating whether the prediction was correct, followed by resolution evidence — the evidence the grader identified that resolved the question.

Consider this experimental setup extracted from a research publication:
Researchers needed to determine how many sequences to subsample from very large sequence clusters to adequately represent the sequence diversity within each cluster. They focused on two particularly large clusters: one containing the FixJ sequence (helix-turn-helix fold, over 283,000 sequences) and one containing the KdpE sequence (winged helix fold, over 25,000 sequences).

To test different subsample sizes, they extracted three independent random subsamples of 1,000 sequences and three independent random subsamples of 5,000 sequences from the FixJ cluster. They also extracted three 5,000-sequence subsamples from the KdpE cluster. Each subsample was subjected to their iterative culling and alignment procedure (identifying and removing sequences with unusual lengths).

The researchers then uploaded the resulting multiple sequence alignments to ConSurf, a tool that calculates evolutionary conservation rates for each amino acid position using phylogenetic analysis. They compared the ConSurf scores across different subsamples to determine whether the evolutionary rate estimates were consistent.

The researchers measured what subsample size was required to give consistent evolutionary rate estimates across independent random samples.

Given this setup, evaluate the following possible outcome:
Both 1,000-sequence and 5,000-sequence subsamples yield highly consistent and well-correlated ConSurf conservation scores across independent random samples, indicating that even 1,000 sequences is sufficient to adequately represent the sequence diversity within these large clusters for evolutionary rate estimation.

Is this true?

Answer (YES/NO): NO